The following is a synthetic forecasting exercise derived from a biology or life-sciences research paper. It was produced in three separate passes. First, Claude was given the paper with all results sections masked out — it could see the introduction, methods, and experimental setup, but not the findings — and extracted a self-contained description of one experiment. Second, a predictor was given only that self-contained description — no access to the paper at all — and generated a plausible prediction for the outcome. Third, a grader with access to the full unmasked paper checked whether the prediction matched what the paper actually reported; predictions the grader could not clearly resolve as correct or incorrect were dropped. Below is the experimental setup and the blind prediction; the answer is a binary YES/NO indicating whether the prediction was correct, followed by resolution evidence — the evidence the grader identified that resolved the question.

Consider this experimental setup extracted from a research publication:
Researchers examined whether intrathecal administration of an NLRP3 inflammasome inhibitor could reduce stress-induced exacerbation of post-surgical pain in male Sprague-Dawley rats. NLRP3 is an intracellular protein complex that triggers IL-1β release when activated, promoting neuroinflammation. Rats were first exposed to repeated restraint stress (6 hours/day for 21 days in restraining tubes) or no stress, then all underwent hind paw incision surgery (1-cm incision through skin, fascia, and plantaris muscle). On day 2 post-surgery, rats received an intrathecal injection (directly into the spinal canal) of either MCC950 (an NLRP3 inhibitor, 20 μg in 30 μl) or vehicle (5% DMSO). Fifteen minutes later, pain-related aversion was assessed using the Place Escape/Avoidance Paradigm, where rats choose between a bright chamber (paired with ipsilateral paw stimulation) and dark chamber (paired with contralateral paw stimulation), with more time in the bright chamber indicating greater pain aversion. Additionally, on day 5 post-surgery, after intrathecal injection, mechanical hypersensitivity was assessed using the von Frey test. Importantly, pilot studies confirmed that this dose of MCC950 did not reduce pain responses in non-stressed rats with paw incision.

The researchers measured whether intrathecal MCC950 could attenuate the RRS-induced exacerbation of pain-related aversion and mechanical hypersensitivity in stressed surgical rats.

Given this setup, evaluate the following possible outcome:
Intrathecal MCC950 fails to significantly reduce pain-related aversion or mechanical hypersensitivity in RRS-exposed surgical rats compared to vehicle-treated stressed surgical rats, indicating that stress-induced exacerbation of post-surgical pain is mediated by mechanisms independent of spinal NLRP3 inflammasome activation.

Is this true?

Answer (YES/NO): NO